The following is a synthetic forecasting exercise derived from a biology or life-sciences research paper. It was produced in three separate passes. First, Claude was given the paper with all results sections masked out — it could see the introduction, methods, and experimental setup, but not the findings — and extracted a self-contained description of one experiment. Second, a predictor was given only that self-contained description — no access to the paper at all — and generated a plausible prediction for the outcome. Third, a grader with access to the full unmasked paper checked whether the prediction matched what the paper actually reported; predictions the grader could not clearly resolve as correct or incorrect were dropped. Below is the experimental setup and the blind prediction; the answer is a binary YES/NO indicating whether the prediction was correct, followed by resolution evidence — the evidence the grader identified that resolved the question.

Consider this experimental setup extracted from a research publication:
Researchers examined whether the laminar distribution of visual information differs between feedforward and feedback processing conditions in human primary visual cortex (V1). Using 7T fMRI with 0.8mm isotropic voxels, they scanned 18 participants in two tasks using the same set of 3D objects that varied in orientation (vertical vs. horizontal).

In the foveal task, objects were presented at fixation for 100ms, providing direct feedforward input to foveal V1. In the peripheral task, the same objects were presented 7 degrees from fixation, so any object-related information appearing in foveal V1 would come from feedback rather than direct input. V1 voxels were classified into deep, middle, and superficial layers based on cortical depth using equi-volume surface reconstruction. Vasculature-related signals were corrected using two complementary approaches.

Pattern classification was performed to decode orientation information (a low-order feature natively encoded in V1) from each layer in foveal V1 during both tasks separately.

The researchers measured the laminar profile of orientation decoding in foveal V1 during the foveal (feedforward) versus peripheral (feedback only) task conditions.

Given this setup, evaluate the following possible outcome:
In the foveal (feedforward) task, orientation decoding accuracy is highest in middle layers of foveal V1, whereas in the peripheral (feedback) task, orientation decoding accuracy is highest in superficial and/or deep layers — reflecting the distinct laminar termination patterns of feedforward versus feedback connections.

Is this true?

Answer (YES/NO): NO